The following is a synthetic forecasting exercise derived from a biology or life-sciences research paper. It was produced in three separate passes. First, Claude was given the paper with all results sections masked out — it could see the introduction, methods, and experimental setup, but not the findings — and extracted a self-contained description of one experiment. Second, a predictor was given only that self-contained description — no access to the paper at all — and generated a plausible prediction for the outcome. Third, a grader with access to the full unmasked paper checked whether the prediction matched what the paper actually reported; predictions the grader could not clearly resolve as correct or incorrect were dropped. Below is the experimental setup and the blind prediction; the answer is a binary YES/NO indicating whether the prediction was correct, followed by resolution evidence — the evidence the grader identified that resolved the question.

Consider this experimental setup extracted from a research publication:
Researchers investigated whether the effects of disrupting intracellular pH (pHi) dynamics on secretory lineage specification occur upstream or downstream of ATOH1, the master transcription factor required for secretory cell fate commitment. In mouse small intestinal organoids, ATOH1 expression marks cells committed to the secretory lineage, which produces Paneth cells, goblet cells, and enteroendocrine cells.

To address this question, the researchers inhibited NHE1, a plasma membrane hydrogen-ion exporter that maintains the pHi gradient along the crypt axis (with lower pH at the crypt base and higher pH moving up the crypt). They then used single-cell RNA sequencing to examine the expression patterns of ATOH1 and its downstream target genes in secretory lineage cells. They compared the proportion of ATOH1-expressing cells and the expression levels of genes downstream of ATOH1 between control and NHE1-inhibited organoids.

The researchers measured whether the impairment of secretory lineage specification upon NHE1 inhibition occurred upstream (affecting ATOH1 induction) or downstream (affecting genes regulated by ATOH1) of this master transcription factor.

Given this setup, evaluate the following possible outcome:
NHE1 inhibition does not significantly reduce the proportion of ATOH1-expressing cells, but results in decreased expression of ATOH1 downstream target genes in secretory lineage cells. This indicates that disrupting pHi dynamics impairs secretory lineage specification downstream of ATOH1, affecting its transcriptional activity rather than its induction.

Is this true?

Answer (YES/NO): YES